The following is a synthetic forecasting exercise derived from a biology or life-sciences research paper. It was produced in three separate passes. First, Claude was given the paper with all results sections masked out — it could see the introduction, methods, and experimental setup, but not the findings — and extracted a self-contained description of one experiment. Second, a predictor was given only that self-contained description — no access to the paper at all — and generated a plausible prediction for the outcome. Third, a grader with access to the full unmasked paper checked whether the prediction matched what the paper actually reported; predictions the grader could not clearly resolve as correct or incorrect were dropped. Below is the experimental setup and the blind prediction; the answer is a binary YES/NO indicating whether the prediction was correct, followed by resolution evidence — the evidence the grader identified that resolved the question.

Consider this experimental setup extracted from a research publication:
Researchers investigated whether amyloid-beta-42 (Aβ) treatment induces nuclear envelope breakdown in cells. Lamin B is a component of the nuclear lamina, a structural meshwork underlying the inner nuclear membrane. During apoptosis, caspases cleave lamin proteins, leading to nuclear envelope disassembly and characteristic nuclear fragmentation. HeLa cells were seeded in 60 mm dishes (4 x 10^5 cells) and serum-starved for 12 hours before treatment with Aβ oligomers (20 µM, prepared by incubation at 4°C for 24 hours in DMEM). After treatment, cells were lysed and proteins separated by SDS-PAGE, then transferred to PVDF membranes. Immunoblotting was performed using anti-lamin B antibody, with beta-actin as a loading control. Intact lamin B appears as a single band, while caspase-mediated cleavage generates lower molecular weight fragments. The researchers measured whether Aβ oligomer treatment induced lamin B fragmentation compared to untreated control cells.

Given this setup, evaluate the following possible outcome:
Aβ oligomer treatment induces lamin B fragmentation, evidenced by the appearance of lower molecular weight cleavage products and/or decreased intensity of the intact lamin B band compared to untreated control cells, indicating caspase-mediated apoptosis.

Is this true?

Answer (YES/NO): NO